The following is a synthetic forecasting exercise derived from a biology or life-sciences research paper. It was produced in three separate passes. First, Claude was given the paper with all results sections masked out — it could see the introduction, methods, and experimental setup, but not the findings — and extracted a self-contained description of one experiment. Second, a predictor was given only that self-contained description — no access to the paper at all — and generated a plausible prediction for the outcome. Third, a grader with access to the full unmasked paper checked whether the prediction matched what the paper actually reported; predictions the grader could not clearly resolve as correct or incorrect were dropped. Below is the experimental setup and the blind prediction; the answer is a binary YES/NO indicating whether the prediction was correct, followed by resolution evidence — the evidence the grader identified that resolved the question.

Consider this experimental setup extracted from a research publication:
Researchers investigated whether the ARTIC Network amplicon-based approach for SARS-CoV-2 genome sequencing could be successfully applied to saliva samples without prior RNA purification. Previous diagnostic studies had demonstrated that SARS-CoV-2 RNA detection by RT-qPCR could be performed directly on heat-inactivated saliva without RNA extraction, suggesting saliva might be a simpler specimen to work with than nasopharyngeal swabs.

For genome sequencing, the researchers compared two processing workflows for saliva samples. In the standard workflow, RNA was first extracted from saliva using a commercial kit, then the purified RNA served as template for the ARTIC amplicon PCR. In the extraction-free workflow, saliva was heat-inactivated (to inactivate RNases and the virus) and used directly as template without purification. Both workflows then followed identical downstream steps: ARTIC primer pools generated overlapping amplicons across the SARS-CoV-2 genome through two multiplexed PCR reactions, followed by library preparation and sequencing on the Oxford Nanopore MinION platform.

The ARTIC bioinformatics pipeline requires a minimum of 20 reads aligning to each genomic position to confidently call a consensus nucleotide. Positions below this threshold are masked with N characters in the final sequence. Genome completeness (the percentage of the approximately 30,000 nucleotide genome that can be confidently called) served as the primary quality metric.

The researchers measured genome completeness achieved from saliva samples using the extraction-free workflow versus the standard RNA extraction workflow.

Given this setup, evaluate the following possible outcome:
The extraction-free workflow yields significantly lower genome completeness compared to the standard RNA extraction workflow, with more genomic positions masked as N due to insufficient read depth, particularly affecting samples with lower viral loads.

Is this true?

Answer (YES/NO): NO